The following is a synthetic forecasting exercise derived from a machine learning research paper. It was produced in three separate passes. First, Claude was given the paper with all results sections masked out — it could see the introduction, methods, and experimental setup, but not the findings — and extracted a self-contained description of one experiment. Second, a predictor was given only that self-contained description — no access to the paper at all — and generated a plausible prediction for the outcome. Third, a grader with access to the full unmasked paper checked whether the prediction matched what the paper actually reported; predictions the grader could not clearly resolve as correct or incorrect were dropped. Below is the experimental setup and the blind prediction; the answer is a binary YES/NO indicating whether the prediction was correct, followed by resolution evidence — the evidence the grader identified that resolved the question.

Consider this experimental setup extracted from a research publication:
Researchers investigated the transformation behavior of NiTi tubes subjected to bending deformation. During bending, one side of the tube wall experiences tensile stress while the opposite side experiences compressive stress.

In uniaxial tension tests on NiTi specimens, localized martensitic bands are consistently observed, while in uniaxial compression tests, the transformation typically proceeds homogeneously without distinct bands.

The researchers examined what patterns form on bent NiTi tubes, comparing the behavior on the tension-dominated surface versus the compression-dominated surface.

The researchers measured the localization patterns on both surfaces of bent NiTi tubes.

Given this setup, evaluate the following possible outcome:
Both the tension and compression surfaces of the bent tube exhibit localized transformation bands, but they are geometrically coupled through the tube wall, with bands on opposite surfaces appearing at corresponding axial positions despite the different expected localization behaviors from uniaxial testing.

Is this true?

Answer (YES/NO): NO